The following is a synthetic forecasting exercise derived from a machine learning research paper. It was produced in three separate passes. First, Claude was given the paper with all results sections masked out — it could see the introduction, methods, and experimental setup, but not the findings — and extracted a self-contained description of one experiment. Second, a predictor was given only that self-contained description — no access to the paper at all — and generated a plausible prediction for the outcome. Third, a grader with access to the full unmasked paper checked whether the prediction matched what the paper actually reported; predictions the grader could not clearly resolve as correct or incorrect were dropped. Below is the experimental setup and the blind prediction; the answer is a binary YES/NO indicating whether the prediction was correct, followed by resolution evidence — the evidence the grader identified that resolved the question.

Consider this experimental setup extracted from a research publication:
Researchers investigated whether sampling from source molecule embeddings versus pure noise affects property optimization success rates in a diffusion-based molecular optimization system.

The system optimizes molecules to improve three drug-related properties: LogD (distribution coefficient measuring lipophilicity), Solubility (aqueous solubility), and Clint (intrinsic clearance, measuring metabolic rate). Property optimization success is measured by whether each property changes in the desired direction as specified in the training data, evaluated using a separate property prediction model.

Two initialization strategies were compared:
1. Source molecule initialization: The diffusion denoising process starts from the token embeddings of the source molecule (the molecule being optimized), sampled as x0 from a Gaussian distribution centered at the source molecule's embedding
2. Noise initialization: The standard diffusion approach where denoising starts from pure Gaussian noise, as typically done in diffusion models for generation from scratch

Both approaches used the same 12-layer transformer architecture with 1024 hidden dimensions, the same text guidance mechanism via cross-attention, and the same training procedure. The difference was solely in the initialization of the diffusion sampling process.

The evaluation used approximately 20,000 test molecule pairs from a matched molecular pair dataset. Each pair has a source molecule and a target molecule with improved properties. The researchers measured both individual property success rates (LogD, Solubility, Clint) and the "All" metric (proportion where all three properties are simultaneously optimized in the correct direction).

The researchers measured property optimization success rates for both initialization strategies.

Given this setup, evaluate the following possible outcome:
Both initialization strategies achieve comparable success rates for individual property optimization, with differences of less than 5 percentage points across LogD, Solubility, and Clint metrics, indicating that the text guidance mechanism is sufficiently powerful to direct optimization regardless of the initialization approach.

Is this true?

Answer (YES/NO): YES